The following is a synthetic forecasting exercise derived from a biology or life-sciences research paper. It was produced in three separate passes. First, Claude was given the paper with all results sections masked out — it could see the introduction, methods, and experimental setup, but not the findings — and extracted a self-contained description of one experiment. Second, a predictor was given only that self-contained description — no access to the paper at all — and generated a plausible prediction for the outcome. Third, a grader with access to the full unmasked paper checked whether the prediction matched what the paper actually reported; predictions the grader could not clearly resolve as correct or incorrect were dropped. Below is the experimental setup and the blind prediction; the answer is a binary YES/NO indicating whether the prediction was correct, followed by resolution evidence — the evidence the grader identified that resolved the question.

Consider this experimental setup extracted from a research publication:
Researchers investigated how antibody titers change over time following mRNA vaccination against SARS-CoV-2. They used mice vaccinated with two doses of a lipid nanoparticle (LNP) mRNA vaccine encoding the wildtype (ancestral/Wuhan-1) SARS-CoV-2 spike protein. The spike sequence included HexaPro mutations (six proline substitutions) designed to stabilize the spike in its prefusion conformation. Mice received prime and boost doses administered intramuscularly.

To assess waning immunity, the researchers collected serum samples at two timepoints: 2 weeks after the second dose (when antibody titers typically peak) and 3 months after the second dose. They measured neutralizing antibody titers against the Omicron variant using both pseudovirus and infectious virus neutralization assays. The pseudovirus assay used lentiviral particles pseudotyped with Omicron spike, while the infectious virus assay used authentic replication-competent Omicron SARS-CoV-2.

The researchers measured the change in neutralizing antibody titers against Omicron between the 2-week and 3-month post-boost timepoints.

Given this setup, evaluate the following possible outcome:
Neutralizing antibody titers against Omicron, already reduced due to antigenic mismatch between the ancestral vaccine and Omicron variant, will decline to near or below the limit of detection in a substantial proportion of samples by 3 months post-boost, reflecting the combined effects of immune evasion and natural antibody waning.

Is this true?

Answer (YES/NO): YES